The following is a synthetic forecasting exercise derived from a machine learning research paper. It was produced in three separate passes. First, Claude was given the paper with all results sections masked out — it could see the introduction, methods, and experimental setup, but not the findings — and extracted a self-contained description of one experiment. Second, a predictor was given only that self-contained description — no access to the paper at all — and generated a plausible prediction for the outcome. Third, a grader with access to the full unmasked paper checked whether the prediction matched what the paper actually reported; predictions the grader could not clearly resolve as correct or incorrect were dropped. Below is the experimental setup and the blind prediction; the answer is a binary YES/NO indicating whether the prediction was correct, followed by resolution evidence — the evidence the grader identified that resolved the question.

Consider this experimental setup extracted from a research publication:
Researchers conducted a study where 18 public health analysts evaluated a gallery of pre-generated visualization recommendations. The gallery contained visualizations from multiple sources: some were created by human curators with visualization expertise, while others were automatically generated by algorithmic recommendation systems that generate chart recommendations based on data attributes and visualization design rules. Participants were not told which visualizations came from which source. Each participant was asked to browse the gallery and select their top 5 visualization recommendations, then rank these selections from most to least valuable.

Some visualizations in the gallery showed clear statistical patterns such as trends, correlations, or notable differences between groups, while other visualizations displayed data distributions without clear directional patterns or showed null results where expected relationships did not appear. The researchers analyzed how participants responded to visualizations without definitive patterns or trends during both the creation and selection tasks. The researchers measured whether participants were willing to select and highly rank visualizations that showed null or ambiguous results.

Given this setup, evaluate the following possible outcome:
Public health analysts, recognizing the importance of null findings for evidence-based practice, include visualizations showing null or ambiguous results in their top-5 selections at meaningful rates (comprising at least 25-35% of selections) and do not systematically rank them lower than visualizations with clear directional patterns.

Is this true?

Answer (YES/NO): NO